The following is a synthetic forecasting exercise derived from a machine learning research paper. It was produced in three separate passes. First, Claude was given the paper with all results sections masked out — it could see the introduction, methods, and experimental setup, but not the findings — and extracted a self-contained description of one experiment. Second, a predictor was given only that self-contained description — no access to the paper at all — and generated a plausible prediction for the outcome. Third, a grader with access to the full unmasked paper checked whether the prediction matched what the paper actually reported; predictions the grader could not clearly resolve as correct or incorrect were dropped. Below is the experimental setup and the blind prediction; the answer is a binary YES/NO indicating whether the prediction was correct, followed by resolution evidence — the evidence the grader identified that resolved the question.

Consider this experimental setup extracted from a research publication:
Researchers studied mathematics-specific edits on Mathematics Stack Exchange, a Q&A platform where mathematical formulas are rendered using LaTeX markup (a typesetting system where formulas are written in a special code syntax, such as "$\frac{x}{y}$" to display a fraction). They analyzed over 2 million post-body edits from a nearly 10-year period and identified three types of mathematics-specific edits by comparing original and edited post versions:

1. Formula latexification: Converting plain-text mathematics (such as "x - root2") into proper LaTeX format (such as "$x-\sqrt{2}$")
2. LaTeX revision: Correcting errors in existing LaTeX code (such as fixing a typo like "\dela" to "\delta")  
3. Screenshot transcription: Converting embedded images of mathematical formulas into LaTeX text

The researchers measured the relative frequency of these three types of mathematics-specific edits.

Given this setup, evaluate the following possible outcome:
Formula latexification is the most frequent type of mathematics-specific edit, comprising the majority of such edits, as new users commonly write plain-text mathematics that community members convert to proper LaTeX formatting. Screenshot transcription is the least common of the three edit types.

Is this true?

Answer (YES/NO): NO